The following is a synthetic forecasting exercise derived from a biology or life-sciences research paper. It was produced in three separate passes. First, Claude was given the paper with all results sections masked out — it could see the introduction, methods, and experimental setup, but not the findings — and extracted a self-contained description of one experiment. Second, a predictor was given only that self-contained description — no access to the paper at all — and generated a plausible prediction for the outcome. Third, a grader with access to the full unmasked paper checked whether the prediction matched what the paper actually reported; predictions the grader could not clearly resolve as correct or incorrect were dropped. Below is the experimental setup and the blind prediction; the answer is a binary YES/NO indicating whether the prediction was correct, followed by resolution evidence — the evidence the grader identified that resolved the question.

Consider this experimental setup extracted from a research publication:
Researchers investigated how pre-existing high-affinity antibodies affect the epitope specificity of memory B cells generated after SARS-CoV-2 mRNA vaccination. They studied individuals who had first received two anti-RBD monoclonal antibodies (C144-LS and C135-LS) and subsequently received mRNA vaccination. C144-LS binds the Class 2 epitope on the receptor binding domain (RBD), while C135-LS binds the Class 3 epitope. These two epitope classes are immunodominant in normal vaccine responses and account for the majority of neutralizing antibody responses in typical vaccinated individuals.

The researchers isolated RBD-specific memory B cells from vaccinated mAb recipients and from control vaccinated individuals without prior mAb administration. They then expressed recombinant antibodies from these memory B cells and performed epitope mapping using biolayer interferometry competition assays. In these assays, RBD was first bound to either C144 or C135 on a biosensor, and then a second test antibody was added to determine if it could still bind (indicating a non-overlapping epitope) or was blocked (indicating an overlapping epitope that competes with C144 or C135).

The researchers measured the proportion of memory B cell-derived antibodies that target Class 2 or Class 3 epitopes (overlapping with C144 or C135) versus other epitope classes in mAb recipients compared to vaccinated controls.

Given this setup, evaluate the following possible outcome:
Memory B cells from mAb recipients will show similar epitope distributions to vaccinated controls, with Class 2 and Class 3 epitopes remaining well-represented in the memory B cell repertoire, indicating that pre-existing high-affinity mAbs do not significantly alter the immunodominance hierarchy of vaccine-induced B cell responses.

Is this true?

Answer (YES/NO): NO